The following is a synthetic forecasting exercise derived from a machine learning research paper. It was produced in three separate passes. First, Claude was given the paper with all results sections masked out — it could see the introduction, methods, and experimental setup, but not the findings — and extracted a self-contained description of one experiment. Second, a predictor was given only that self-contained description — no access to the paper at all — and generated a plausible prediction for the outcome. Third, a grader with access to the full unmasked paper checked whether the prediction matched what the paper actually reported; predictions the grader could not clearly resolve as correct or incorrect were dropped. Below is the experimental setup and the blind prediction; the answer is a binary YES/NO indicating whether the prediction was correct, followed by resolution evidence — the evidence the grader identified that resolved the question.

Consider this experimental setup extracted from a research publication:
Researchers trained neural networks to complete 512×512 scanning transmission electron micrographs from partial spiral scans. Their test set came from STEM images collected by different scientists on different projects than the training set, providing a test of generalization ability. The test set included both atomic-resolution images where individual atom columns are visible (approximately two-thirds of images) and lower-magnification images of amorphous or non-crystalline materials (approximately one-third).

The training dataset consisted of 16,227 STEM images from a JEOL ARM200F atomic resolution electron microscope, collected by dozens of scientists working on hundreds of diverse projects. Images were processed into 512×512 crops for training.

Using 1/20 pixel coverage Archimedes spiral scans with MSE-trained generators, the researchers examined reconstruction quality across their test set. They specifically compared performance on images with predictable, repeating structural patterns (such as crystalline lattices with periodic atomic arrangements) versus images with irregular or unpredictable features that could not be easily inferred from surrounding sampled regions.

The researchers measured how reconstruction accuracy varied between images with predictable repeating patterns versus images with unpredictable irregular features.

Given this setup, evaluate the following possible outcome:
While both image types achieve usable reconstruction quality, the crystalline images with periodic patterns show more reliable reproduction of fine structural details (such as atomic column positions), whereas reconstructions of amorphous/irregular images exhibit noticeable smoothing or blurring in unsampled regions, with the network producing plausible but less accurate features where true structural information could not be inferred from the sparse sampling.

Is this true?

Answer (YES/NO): NO